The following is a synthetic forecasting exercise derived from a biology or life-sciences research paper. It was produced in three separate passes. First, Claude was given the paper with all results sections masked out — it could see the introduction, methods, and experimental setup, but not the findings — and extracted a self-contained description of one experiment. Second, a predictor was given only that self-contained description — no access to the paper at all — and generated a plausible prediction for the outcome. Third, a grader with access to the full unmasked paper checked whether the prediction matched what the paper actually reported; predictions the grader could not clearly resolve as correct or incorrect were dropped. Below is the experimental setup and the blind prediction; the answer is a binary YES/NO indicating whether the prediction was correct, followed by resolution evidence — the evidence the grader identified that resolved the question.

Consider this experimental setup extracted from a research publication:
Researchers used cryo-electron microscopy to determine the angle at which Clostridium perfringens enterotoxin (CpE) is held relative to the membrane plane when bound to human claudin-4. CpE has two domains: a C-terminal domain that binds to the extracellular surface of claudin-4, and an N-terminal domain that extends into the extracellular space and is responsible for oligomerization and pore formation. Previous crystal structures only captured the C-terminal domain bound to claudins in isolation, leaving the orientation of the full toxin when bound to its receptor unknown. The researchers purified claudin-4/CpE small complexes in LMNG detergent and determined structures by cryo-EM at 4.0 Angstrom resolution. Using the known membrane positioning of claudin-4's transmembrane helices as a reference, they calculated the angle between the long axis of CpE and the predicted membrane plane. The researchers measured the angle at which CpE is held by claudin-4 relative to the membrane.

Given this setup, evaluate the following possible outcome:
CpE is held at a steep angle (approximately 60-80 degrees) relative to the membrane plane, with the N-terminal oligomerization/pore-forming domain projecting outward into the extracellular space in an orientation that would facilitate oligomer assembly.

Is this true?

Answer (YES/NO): NO